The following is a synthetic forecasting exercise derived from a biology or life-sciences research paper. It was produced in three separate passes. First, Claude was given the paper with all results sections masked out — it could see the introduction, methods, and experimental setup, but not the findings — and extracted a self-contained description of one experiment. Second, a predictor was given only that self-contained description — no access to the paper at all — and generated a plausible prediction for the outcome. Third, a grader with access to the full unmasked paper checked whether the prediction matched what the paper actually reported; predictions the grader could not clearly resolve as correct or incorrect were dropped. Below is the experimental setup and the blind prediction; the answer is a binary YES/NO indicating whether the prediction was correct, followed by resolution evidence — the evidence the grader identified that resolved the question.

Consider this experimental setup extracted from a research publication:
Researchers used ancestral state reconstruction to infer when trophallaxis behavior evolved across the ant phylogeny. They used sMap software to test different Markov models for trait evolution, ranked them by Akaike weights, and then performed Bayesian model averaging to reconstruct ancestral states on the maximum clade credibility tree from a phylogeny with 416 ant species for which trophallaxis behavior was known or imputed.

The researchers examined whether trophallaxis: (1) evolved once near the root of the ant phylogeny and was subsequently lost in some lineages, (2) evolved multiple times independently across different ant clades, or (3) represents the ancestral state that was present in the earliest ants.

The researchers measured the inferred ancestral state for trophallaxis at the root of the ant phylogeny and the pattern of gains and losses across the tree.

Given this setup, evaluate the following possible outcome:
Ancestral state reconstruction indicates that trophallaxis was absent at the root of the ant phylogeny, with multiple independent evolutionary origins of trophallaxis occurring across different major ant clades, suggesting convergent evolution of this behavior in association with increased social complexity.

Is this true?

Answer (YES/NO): YES